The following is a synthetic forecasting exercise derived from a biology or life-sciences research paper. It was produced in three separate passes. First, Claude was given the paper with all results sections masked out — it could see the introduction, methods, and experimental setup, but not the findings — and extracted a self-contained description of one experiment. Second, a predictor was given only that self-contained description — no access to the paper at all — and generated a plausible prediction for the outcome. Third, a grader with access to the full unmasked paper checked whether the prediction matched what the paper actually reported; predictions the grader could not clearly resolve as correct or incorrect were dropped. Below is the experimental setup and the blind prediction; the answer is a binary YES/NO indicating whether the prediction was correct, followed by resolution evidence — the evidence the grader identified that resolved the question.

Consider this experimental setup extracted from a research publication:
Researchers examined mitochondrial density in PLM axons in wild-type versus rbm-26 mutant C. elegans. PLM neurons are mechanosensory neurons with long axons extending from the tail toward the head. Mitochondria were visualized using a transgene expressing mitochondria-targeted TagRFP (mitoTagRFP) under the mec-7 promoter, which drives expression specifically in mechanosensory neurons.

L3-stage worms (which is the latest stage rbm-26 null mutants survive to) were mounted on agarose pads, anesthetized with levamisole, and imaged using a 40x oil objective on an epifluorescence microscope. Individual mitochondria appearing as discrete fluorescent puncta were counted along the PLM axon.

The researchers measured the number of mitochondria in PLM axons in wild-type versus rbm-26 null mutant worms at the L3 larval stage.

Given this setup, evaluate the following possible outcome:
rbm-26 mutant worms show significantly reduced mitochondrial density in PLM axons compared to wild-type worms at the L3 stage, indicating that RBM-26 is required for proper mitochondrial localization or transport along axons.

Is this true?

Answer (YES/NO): YES